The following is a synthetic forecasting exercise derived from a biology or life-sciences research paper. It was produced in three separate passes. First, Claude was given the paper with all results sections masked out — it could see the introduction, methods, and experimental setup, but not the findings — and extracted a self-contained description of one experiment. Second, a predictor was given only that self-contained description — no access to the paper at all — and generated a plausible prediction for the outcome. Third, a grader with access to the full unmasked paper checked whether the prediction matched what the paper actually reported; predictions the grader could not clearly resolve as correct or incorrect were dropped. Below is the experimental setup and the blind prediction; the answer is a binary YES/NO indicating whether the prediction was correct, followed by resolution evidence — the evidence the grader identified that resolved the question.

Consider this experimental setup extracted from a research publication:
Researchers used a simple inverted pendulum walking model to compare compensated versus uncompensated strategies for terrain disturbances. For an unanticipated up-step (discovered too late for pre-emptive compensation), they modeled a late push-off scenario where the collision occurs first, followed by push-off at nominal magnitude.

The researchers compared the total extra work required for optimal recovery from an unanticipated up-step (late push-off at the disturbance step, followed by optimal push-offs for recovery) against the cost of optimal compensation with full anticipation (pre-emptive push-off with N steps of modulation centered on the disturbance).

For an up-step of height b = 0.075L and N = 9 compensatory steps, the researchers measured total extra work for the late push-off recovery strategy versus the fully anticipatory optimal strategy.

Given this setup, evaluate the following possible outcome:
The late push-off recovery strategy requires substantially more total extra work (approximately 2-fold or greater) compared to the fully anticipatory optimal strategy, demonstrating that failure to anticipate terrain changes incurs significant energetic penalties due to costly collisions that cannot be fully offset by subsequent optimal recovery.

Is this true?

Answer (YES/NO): YES